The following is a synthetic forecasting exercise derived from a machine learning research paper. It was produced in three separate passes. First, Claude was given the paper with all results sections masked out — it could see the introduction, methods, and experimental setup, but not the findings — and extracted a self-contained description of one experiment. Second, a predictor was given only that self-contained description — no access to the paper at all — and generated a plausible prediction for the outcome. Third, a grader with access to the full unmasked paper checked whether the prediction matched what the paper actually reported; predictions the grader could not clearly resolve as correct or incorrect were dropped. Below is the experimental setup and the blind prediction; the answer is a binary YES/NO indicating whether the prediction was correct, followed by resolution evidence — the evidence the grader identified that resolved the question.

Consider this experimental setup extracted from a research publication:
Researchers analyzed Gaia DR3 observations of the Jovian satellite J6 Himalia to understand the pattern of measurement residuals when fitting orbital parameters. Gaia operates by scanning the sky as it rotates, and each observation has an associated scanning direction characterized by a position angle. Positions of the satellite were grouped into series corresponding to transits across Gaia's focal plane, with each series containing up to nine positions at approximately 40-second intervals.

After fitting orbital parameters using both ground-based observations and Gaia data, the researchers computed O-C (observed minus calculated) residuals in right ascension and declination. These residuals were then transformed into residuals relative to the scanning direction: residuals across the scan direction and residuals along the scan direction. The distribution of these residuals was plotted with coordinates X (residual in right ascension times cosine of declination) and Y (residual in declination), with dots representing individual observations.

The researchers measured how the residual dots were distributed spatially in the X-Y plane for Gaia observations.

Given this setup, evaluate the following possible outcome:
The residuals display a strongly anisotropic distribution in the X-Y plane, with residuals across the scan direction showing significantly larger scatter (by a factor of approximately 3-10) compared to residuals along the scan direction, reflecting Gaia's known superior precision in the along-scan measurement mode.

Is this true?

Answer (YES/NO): NO